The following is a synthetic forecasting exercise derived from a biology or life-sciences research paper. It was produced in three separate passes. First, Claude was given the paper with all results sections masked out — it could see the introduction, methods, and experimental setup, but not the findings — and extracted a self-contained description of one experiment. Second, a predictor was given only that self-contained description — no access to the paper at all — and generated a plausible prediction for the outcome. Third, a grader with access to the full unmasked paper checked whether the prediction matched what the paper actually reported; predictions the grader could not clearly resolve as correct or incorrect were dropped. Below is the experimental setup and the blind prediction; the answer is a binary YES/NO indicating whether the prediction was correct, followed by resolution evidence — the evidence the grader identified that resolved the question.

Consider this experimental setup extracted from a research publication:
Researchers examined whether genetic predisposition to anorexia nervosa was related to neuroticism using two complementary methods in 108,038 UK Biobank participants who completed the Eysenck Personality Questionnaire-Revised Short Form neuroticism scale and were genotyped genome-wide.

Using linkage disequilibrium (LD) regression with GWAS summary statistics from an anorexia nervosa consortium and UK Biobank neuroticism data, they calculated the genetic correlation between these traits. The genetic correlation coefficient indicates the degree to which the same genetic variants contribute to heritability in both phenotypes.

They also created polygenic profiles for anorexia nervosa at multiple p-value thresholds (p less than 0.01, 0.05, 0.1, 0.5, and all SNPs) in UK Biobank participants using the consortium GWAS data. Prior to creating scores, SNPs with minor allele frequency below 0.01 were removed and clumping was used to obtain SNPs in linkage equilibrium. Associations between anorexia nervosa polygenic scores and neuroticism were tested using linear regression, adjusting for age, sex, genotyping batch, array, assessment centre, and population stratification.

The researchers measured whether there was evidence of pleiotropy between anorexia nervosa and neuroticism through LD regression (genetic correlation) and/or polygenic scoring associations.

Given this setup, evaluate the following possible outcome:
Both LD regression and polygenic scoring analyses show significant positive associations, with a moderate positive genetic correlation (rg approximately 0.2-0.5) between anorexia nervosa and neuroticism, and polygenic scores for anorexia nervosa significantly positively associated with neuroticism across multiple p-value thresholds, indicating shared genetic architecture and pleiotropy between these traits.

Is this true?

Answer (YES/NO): NO